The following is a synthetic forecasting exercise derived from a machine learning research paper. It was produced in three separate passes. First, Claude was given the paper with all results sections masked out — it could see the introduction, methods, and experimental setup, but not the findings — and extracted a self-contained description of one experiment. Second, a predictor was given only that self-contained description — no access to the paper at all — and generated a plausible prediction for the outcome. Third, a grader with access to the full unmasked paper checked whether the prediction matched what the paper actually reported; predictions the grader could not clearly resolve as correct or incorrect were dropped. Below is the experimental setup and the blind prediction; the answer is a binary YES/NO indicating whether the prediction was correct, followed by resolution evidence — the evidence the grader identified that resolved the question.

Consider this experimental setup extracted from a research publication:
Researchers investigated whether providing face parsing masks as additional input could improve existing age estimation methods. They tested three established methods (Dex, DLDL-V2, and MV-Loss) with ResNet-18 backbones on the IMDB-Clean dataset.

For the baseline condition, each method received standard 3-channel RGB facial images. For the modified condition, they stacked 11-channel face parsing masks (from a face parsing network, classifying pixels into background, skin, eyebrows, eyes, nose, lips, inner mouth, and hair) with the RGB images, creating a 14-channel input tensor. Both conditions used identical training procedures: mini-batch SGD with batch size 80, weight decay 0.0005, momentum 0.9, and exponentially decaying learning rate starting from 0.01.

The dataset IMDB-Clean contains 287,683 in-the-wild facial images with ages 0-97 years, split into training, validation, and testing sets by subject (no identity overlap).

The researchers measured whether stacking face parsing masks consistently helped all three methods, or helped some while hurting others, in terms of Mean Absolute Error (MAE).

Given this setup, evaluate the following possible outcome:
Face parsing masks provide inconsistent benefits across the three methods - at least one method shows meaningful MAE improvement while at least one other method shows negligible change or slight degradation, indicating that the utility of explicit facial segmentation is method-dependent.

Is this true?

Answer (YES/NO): NO